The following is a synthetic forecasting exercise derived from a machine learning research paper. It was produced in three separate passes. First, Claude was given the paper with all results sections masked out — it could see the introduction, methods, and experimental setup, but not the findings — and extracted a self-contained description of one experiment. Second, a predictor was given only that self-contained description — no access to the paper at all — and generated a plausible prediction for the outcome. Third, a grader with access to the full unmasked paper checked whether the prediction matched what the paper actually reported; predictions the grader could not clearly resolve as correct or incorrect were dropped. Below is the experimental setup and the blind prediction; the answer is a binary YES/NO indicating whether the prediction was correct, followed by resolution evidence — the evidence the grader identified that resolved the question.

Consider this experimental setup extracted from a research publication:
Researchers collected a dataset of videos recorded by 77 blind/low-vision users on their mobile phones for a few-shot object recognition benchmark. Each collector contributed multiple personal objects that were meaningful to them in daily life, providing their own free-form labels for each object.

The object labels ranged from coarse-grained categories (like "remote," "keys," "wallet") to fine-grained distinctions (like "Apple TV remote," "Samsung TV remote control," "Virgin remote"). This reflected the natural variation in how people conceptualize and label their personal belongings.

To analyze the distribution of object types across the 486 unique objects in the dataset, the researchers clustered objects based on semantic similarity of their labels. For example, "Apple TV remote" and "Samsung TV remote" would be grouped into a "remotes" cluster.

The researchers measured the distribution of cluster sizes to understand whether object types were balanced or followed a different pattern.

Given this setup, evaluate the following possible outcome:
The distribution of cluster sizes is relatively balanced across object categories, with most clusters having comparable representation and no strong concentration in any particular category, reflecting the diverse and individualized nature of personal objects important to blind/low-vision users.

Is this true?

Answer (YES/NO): NO